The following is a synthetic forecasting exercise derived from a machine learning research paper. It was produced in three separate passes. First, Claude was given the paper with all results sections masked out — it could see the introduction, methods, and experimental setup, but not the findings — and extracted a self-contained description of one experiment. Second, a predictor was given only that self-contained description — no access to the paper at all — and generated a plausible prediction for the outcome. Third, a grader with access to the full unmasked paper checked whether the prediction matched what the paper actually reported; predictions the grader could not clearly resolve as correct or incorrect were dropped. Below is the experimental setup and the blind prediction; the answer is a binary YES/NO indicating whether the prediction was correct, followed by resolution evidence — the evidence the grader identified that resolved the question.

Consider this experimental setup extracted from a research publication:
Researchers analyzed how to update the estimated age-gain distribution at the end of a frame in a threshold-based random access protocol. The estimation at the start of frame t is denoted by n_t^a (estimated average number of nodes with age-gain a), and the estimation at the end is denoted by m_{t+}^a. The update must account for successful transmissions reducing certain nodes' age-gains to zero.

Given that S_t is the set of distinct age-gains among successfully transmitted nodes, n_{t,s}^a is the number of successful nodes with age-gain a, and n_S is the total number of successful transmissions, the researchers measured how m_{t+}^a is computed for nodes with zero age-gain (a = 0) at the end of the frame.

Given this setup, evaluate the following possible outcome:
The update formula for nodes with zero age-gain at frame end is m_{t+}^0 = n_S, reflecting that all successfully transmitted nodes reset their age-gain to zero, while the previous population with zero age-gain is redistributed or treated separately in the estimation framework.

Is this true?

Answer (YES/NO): NO